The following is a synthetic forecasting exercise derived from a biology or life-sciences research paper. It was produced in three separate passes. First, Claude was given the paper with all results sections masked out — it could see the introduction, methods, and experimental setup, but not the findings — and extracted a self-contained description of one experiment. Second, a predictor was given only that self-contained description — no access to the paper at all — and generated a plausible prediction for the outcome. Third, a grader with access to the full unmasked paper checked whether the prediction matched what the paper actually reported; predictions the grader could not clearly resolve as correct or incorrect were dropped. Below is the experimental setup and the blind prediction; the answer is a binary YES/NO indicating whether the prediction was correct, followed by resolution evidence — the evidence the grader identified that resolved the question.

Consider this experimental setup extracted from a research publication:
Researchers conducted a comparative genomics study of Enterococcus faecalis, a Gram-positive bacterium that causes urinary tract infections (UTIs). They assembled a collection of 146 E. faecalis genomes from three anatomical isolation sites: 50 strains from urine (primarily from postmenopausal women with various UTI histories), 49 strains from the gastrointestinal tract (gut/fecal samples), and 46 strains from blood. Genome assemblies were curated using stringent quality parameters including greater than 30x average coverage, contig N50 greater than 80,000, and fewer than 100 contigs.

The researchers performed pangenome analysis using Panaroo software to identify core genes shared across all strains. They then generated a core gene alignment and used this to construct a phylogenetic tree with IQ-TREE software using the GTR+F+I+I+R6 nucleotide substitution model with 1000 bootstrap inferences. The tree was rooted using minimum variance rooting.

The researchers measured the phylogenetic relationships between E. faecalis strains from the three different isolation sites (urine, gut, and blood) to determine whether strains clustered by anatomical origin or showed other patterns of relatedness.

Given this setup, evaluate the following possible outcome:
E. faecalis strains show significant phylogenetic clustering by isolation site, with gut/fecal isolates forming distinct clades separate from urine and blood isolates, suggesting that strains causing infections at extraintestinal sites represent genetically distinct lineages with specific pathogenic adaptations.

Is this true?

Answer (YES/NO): NO